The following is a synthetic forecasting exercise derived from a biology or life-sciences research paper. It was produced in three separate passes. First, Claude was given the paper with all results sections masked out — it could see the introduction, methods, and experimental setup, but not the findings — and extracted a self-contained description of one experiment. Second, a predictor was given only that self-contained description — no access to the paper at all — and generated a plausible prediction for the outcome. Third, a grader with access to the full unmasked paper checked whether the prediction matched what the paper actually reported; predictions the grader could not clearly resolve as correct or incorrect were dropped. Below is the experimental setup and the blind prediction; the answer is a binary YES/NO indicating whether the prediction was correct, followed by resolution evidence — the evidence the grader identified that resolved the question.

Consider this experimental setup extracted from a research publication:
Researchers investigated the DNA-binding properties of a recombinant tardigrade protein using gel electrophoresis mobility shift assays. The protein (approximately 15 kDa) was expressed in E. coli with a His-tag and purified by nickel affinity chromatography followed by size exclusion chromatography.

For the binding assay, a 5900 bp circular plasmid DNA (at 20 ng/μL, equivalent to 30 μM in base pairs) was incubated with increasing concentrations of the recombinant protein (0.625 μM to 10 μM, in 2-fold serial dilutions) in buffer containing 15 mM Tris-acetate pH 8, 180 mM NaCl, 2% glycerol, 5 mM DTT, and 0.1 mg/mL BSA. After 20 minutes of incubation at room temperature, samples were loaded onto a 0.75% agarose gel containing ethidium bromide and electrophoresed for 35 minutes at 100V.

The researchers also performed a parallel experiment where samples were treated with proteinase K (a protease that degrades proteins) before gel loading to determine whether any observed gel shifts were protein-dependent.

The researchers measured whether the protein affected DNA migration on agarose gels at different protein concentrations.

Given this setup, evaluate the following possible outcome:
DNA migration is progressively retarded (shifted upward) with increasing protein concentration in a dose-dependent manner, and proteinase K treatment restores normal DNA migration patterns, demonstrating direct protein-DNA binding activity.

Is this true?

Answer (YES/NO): YES